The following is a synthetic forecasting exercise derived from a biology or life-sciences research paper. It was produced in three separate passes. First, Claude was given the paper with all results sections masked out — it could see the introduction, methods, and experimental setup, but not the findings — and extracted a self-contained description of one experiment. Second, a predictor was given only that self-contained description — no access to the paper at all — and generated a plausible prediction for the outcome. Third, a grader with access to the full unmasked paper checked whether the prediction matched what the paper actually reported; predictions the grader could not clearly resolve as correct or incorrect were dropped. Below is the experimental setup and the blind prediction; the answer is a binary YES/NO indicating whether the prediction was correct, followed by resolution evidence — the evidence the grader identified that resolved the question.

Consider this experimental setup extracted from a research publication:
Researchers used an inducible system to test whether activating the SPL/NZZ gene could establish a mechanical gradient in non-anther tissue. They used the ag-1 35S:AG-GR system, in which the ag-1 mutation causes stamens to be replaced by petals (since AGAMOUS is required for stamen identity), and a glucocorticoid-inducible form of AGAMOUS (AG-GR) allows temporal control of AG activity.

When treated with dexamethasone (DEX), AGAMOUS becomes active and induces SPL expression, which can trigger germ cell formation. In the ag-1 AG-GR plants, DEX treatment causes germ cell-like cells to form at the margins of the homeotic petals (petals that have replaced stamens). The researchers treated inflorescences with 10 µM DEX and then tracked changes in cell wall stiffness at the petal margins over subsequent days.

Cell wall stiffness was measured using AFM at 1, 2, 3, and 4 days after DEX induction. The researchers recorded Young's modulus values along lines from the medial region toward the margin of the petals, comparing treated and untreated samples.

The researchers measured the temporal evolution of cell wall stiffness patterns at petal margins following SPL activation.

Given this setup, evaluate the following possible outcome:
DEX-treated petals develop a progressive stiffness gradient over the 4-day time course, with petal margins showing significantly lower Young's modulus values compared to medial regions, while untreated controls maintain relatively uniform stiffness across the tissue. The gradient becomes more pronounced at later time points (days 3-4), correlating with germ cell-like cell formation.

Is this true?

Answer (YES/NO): YES